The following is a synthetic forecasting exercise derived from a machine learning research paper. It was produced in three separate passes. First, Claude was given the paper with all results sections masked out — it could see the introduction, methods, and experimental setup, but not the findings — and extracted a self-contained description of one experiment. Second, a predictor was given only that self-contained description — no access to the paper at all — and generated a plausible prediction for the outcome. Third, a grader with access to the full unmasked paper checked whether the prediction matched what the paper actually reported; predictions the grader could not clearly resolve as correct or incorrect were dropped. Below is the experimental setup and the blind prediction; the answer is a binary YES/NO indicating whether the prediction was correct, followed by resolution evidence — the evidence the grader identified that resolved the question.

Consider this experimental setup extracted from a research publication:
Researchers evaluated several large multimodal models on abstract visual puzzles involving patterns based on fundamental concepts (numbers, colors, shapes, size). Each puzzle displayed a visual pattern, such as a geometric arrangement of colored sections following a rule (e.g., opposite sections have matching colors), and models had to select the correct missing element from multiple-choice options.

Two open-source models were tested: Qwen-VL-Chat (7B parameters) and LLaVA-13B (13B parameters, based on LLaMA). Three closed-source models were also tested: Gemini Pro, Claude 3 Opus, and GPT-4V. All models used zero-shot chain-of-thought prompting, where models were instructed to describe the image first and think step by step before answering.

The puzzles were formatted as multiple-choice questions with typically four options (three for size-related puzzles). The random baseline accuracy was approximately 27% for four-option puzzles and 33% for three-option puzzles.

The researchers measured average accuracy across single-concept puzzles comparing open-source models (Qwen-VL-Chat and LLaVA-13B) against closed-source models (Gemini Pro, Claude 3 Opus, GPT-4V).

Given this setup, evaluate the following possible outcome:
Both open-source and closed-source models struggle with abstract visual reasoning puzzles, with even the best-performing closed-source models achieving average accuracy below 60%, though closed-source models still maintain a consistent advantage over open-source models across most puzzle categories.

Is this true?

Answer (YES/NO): YES